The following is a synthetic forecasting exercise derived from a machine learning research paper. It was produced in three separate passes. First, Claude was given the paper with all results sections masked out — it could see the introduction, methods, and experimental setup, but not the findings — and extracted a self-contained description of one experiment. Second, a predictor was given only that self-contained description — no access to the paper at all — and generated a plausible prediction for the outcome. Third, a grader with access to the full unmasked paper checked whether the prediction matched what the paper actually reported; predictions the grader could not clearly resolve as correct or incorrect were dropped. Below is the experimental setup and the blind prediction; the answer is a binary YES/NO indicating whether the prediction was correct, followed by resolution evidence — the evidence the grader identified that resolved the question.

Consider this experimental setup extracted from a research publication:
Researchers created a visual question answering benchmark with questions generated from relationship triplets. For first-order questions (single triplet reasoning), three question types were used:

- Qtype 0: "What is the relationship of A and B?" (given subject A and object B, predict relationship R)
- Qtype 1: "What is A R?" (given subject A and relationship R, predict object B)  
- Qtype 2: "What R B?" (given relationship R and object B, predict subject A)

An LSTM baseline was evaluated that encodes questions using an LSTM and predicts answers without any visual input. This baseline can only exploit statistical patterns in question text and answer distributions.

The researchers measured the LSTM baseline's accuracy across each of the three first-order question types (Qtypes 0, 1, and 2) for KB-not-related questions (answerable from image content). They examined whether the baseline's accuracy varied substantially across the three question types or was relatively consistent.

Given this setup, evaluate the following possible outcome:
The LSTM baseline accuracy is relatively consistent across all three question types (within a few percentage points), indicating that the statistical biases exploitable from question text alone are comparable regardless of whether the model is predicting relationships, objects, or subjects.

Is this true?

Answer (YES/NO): NO